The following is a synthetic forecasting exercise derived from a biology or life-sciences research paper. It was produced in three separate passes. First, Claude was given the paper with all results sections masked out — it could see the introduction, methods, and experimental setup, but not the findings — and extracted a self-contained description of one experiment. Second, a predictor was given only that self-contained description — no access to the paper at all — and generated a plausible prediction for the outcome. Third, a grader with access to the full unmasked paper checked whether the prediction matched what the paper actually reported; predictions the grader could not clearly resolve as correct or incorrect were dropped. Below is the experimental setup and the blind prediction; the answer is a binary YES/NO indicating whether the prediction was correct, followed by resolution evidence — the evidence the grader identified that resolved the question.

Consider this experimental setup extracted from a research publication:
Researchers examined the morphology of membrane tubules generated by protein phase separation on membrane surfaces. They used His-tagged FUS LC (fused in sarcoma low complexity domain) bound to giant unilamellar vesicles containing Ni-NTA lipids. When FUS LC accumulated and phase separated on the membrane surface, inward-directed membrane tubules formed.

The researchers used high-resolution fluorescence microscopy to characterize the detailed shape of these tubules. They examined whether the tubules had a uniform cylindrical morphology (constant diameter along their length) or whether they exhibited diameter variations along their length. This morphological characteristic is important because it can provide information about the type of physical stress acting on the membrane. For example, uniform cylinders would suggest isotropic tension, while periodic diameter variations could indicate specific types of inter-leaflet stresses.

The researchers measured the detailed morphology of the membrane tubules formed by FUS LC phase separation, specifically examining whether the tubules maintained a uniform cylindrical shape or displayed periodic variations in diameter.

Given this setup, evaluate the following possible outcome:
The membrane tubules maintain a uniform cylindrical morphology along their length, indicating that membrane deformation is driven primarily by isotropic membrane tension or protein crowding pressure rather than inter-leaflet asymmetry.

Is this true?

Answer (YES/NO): NO